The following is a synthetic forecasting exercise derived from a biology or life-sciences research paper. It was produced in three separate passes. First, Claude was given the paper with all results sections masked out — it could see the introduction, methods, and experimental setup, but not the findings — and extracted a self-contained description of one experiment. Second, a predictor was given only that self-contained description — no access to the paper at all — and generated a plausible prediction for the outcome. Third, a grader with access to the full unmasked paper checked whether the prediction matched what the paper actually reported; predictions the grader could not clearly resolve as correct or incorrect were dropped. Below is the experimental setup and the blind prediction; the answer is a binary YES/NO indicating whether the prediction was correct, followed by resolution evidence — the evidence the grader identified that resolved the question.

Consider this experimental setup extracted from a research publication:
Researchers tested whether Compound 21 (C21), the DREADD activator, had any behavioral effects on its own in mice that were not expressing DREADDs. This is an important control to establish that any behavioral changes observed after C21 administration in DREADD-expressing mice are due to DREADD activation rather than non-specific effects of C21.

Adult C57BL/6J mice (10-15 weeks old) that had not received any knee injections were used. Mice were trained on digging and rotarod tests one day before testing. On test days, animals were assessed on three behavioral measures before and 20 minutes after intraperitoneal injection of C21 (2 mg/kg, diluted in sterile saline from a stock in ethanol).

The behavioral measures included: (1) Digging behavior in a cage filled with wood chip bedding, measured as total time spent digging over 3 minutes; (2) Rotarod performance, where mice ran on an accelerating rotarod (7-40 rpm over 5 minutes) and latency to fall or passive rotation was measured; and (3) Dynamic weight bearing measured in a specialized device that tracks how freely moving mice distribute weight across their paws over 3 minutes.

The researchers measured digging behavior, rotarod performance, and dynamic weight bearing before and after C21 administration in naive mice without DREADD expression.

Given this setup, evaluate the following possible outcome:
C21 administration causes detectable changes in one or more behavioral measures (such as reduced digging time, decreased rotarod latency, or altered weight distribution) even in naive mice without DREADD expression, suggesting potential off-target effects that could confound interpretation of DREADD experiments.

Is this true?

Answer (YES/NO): NO